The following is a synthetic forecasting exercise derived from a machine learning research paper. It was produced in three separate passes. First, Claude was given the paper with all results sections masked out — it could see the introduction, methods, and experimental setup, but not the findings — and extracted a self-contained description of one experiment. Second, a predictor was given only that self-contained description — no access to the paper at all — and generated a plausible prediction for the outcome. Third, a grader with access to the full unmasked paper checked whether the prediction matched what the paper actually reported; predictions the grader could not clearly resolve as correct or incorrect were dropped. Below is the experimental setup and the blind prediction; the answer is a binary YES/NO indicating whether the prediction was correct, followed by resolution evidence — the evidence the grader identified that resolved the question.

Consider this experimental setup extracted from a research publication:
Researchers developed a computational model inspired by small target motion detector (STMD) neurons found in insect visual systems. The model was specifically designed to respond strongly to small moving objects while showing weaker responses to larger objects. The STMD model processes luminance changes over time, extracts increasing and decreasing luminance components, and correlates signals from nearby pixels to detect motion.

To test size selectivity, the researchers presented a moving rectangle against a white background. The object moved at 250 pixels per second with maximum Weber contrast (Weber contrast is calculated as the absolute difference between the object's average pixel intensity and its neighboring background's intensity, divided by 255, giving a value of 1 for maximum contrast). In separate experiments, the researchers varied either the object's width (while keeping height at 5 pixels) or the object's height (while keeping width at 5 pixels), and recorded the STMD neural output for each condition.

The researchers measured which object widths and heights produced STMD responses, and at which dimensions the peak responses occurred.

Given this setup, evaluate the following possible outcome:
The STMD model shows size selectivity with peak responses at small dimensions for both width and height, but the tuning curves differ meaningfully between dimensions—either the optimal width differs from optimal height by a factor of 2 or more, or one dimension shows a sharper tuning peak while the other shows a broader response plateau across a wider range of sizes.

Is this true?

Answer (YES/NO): YES